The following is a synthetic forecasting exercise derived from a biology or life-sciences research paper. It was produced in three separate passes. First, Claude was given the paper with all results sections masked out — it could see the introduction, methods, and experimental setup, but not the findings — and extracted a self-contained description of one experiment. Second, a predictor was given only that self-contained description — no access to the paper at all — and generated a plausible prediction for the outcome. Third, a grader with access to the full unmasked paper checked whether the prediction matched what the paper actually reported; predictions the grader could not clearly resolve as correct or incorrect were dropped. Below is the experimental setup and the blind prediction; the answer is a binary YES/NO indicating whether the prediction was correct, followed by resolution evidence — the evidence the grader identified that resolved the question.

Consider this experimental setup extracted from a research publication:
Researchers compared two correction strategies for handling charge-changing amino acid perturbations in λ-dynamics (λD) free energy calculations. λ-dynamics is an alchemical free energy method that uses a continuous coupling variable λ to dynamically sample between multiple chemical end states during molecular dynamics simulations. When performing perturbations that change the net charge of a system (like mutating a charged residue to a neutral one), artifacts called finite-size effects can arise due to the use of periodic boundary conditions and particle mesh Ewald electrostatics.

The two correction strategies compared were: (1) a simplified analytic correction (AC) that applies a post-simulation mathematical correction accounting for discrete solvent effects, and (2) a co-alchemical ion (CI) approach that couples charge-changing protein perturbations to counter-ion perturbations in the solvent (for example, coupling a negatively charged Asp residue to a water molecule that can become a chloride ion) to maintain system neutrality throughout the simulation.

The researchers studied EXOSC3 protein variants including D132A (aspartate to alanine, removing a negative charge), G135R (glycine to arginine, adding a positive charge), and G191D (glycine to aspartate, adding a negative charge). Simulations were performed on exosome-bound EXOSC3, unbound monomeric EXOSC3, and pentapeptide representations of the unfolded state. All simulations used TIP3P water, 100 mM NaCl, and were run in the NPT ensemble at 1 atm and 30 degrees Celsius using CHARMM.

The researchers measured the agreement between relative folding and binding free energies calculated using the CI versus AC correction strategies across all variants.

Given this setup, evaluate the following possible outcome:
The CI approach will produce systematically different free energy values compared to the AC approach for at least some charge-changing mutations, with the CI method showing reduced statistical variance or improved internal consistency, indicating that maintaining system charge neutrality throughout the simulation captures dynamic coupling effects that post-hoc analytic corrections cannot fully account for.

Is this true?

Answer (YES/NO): NO